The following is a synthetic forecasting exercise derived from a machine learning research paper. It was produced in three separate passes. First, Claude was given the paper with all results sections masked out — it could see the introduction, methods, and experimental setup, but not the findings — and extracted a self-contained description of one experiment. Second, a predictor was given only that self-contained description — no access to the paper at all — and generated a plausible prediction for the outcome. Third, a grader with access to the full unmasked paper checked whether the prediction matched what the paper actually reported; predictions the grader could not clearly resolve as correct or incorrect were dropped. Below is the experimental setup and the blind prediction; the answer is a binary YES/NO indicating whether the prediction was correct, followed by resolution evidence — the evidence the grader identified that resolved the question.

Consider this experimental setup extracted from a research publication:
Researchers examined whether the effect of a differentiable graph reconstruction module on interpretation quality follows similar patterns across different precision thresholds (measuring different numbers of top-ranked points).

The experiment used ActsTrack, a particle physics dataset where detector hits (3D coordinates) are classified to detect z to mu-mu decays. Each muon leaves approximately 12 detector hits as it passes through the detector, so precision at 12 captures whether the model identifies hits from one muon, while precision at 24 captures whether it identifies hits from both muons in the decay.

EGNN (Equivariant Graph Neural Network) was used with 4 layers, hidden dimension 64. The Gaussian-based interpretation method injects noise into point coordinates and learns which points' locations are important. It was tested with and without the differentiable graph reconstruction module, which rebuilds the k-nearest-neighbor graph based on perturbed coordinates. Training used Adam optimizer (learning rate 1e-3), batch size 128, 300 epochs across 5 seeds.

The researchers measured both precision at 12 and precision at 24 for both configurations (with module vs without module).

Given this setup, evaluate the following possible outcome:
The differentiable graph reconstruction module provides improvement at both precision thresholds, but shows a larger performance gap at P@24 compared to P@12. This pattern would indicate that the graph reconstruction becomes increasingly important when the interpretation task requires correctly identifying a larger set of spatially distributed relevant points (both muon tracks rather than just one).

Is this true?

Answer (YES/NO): YES